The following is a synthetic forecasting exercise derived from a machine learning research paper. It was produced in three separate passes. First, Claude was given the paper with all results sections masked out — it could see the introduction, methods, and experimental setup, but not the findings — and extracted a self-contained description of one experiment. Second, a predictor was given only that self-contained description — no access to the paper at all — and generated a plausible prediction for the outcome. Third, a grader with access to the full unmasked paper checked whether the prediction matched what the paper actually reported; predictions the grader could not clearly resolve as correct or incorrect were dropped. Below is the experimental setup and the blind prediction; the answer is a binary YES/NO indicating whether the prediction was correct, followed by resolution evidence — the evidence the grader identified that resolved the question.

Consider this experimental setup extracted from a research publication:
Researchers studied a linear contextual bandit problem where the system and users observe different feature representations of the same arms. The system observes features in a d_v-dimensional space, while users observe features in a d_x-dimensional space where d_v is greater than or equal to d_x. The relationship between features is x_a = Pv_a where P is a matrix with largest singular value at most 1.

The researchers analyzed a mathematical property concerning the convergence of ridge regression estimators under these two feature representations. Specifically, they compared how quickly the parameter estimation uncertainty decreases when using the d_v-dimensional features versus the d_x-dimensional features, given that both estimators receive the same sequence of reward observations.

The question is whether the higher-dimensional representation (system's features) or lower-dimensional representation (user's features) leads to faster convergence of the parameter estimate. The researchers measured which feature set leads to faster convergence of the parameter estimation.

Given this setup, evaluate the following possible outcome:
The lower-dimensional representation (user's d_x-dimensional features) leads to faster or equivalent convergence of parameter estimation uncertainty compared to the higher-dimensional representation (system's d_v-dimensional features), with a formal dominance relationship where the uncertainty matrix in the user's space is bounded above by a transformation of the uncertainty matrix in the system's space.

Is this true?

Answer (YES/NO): YES